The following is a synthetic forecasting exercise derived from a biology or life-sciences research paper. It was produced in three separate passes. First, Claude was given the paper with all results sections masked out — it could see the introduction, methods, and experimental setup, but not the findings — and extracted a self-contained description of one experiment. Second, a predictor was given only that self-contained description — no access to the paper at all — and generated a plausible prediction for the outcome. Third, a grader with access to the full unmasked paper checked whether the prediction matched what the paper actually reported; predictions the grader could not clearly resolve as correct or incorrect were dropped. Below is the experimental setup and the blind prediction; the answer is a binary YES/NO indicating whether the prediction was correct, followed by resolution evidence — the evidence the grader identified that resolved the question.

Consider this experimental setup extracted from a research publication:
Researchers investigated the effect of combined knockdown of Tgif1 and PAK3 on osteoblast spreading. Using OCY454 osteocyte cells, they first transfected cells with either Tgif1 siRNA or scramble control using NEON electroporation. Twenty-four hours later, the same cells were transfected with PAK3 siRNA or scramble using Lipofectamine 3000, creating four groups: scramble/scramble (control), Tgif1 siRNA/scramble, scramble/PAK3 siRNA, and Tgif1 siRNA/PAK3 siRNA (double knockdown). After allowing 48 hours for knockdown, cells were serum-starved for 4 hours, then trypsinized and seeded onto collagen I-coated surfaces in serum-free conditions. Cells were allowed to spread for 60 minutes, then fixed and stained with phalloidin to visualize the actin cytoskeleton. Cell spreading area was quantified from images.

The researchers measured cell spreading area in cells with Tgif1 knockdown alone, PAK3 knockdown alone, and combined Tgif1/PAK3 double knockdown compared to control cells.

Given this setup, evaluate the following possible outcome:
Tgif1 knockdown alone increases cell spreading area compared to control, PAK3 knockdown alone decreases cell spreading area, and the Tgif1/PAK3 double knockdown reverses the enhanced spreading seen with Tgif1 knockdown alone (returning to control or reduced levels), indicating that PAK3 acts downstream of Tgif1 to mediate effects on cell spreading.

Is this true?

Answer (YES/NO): NO